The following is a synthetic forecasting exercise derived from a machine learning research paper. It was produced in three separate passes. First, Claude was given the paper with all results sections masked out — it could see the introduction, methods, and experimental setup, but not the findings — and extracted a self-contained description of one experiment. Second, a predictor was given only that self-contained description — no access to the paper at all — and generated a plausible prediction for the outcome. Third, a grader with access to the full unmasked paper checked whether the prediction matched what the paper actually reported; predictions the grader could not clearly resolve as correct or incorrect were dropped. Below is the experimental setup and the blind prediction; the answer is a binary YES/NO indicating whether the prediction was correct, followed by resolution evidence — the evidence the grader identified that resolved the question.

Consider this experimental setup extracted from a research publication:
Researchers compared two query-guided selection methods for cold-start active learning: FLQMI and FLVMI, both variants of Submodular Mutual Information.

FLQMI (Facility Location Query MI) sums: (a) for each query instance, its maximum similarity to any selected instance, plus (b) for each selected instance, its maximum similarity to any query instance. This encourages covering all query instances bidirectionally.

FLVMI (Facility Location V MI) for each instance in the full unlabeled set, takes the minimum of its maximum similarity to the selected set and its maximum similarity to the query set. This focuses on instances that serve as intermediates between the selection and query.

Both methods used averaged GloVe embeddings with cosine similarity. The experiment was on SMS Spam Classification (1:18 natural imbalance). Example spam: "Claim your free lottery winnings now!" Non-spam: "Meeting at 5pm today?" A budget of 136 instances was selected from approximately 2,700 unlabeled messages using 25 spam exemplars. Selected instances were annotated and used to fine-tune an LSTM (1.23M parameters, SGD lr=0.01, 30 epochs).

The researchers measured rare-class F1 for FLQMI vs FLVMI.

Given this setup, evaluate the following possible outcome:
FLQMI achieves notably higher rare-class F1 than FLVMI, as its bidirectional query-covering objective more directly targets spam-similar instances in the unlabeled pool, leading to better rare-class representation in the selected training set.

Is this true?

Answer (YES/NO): NO